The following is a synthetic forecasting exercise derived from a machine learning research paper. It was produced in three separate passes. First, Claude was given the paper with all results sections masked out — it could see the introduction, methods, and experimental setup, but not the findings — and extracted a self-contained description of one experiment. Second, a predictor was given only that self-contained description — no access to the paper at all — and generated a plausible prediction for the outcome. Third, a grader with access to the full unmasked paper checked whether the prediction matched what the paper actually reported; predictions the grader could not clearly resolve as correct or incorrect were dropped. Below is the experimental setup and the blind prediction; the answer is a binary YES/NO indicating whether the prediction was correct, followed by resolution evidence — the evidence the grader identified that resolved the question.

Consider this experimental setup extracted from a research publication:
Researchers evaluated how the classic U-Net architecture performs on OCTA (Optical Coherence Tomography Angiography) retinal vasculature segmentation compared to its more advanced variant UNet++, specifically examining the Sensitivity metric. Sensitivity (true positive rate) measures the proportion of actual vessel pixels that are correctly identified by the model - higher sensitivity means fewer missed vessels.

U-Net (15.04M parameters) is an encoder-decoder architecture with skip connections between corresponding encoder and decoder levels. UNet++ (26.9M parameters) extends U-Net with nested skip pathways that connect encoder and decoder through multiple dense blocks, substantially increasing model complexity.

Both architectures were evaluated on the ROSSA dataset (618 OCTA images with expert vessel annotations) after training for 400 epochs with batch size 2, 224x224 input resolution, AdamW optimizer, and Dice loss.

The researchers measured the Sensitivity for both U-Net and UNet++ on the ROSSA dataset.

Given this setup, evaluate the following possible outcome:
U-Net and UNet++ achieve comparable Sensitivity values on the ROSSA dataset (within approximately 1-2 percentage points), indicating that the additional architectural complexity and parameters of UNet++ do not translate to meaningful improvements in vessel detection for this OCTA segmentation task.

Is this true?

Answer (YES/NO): NO